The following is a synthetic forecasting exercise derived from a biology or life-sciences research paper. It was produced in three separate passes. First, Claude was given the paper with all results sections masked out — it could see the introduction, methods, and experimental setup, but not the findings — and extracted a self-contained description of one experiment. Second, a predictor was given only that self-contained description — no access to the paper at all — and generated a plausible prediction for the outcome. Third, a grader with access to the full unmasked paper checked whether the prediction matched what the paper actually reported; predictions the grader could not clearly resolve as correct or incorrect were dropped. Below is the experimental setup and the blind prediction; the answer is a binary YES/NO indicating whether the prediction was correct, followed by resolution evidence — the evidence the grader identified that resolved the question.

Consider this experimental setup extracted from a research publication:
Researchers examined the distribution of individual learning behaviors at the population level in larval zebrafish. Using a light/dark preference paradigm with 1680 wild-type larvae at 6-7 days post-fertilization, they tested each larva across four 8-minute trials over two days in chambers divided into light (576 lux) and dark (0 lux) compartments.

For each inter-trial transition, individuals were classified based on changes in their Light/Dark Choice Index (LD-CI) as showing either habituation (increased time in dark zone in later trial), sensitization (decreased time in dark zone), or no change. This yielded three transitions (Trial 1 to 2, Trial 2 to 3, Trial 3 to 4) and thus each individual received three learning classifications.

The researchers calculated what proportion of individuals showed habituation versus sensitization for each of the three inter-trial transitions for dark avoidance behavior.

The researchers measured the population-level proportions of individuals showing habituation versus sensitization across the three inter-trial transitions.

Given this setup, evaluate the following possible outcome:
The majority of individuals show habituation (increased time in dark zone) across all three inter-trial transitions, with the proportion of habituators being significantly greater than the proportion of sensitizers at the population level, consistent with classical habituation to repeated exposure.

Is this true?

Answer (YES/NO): NO